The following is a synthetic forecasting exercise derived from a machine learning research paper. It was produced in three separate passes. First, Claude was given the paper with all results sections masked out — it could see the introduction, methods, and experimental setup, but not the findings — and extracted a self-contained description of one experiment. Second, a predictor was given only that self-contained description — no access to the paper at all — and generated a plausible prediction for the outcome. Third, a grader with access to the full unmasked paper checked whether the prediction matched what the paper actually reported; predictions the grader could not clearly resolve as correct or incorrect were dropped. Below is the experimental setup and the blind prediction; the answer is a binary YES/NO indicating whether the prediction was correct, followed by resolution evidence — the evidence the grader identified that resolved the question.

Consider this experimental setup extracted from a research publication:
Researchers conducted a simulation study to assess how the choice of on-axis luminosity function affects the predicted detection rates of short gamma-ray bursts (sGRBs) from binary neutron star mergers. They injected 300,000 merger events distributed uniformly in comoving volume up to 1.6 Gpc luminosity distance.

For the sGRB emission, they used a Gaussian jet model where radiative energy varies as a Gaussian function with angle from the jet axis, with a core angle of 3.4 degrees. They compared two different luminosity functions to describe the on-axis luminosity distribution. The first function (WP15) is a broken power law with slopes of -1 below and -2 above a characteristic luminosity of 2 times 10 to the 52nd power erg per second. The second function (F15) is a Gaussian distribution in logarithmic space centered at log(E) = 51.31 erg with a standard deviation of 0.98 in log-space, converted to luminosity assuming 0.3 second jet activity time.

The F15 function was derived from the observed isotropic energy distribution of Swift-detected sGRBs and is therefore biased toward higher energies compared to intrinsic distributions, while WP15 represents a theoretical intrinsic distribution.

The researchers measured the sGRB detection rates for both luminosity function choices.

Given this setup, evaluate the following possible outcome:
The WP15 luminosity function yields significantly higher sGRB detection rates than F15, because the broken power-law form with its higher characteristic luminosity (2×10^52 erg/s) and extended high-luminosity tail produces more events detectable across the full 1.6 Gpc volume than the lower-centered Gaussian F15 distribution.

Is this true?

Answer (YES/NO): NO